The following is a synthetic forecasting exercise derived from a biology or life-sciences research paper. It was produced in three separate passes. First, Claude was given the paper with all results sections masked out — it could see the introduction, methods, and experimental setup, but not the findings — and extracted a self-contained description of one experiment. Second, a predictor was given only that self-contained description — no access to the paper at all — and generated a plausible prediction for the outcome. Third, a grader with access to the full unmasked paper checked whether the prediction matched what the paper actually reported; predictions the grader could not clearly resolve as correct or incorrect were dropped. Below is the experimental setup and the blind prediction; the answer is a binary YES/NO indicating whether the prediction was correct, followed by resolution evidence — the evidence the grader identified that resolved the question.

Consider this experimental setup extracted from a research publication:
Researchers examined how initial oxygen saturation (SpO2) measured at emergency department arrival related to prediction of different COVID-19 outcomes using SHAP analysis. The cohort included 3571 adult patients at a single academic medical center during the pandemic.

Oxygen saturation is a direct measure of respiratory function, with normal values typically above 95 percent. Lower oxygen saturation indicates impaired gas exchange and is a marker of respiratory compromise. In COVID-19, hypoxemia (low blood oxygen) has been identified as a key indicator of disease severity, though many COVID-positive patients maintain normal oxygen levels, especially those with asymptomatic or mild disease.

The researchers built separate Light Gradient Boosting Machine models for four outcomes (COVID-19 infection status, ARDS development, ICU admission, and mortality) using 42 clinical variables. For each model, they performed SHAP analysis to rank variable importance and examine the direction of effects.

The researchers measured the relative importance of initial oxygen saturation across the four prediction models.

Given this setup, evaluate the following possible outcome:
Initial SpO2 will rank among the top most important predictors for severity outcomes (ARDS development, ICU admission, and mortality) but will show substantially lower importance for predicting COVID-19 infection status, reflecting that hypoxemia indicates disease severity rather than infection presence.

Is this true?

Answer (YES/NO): NO